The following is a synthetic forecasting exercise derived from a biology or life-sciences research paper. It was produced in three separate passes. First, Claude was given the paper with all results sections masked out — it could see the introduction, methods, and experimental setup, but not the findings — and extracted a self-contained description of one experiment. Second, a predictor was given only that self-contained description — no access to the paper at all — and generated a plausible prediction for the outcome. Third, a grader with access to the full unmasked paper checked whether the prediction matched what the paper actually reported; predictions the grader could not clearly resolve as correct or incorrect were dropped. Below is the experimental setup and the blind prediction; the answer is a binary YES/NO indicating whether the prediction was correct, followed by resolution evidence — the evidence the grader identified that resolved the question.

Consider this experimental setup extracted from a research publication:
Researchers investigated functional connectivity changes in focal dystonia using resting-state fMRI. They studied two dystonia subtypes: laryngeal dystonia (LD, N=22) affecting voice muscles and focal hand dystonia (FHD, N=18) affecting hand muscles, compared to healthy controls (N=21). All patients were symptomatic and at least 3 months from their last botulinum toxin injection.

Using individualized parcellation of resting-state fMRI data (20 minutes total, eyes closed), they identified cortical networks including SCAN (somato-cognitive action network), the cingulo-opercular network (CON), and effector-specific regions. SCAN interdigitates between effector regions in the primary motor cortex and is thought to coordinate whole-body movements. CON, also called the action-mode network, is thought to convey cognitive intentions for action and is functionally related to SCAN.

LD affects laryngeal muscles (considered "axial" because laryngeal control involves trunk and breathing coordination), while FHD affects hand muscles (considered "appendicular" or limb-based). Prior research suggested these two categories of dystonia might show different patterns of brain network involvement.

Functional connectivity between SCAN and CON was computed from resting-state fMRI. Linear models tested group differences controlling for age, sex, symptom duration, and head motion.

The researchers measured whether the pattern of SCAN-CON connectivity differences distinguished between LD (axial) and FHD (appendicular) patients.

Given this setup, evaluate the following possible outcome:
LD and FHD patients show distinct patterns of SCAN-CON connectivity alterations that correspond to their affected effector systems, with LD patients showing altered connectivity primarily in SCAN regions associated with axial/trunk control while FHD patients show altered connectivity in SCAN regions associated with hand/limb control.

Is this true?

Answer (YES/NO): NO